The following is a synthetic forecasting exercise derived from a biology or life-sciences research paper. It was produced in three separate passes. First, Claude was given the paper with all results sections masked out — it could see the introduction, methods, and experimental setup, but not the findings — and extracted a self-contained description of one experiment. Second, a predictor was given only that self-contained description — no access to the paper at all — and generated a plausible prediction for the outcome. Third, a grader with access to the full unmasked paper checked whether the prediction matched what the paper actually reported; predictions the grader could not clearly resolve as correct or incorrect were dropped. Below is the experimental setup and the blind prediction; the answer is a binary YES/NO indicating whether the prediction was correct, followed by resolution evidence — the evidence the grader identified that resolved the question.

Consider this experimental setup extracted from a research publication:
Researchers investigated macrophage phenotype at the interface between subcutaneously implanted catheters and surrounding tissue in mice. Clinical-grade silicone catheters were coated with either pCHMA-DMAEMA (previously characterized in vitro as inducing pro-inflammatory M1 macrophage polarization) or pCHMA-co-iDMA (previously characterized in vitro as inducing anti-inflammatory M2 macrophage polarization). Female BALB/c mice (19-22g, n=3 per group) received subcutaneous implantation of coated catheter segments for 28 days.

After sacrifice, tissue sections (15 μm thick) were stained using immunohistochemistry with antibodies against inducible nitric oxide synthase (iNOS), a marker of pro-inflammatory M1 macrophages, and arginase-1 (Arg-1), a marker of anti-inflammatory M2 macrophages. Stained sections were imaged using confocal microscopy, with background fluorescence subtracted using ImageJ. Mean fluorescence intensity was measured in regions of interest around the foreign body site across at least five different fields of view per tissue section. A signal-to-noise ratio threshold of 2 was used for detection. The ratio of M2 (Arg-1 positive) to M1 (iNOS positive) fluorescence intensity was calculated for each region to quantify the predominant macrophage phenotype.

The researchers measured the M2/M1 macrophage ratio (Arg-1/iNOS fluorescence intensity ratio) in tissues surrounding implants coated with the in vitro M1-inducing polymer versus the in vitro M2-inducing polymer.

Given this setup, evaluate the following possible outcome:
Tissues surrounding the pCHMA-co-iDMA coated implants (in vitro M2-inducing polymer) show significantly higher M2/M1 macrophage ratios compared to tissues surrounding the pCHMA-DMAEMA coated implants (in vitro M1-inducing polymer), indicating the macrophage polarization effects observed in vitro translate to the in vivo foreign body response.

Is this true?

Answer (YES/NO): YES